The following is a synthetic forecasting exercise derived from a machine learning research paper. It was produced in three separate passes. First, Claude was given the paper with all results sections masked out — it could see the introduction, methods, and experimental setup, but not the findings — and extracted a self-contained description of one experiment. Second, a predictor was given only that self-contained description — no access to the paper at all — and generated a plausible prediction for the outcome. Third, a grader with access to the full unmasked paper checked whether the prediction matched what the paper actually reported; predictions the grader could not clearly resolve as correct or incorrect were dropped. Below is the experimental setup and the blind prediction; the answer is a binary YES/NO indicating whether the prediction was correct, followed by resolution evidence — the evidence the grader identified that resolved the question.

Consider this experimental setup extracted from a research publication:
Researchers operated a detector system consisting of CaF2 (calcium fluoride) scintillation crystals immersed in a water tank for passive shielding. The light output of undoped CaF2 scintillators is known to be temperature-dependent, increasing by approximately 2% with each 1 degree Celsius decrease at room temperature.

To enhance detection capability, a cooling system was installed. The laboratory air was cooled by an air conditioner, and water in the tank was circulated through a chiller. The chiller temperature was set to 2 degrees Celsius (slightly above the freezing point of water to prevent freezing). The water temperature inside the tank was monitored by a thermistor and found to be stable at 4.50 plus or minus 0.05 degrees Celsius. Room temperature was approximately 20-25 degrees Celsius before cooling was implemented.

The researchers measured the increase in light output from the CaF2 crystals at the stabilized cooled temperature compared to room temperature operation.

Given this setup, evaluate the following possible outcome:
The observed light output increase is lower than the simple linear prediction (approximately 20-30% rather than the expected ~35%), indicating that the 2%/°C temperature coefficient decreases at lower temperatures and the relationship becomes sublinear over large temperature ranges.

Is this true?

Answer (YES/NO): NO